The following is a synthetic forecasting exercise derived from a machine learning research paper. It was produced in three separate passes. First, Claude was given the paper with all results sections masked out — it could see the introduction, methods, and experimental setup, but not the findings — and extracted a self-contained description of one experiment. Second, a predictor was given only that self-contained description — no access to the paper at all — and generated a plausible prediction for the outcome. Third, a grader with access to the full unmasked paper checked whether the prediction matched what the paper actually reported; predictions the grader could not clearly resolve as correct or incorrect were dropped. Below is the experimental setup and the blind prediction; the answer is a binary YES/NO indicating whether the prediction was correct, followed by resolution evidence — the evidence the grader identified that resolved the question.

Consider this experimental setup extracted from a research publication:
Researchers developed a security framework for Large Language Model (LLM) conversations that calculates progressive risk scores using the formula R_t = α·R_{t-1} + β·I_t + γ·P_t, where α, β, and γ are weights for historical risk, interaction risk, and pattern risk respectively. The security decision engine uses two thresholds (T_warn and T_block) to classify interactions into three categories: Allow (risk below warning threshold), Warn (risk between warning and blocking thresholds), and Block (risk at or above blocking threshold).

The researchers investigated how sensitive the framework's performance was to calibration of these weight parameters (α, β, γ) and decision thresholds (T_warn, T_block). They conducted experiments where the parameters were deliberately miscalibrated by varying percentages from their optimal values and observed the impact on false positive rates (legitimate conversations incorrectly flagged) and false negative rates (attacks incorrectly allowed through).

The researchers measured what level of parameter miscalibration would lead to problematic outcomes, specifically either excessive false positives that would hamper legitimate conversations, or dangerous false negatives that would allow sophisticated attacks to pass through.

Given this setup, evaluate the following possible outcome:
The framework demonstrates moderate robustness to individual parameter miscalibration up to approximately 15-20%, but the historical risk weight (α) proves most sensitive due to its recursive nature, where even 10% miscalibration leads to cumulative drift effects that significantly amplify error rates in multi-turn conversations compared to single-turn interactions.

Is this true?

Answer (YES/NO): NO